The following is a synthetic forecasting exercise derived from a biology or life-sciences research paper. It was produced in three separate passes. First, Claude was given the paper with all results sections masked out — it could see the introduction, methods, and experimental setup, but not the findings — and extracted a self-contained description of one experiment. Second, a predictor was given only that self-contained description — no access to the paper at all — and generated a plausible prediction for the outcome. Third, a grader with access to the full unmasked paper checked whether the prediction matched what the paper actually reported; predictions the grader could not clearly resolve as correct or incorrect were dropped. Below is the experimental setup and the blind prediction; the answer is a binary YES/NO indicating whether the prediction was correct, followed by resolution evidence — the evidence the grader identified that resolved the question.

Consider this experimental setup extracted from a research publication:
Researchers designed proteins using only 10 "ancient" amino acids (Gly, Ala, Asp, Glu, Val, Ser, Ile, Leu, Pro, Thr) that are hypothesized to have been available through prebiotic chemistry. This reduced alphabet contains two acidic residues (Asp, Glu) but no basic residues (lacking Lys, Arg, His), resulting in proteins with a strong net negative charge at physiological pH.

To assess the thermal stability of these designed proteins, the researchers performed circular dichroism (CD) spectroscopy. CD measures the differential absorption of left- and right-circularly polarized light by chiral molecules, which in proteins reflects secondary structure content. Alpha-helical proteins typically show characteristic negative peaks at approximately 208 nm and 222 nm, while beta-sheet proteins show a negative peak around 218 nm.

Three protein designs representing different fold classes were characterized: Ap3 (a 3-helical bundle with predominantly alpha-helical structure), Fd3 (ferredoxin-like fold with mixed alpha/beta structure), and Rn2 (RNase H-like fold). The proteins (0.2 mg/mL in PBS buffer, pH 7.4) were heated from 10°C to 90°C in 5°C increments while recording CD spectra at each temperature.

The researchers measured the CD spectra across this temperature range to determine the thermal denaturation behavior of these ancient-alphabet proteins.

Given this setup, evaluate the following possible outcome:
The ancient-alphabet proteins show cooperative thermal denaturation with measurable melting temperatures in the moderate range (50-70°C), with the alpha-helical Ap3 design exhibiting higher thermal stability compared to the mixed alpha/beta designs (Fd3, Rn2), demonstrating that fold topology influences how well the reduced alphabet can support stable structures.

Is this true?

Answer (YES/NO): NO